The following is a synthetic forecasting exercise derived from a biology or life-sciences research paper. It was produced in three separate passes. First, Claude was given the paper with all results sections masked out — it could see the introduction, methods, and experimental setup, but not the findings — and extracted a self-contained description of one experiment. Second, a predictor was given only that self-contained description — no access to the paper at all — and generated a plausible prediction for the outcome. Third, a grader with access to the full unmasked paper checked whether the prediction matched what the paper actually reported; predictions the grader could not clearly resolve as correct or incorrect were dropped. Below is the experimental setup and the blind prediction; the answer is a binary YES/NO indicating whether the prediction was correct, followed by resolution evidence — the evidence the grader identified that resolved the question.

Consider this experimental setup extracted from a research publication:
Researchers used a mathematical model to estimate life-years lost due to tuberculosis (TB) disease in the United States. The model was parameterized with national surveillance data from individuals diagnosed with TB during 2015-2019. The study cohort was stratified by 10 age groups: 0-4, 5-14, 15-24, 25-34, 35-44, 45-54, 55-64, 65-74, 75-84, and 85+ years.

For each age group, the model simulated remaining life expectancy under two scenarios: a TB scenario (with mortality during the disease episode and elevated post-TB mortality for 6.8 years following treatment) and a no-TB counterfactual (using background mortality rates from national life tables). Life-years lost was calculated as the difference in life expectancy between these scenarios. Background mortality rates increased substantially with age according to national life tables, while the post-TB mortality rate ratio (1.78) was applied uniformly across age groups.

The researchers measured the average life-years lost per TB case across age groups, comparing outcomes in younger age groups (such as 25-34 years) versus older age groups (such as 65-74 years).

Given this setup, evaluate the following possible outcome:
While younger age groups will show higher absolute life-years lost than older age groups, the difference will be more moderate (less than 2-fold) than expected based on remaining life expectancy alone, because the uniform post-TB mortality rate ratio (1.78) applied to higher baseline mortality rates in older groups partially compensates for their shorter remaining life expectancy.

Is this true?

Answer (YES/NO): NO